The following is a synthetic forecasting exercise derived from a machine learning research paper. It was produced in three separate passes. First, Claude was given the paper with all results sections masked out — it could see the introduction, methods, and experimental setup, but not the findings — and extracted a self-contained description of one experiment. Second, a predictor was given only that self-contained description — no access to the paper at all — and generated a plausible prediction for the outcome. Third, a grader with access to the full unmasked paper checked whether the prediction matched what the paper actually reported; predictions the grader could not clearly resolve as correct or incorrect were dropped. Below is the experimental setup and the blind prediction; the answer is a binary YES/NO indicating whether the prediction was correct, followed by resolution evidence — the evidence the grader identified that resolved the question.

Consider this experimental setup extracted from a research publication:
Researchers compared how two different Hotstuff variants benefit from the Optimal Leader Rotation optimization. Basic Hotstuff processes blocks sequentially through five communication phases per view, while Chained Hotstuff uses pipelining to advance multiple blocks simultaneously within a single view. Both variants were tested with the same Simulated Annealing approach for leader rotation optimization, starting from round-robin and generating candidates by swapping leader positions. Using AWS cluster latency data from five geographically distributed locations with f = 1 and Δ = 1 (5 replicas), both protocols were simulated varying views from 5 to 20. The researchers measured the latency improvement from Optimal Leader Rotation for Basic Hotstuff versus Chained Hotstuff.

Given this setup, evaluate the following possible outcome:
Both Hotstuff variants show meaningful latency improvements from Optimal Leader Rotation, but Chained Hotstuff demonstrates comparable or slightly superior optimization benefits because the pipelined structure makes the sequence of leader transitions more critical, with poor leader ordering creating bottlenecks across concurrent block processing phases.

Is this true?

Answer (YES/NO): NO